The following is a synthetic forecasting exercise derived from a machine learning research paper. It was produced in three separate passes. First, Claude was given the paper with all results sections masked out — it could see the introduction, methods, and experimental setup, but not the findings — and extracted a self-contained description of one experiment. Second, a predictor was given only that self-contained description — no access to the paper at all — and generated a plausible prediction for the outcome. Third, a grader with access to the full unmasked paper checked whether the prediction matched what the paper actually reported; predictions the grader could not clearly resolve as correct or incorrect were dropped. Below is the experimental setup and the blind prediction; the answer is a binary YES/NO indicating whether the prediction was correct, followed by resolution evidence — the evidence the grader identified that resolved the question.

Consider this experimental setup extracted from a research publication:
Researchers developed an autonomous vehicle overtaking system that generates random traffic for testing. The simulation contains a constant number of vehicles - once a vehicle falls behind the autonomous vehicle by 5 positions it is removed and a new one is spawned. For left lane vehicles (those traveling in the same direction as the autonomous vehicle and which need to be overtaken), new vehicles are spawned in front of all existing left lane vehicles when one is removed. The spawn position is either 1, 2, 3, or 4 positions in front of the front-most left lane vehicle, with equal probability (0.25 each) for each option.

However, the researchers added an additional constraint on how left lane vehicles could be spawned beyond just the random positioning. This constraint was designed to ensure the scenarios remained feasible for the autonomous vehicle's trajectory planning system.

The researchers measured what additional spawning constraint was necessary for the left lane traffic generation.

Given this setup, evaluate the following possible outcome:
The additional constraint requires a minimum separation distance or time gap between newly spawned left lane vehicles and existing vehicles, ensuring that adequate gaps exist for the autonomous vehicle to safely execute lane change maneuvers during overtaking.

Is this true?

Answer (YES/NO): NO